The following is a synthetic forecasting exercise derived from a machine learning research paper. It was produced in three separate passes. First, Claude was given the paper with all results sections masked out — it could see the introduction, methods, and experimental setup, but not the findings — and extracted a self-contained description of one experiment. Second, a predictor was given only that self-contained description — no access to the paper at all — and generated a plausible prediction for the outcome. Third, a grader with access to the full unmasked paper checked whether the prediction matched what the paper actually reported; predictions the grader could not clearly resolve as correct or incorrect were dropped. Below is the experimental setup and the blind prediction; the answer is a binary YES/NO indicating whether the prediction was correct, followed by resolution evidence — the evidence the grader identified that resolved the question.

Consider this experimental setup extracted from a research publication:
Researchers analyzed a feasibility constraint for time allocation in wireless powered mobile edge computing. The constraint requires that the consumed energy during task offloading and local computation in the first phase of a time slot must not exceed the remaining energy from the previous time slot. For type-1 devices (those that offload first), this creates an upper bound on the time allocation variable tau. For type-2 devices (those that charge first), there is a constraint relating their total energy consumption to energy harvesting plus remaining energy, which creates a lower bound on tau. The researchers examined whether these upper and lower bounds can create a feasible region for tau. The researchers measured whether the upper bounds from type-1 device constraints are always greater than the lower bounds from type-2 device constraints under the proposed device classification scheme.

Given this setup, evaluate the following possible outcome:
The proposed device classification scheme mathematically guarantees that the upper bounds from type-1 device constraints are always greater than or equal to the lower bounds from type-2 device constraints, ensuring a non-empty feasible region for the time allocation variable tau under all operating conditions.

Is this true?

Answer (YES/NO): YES